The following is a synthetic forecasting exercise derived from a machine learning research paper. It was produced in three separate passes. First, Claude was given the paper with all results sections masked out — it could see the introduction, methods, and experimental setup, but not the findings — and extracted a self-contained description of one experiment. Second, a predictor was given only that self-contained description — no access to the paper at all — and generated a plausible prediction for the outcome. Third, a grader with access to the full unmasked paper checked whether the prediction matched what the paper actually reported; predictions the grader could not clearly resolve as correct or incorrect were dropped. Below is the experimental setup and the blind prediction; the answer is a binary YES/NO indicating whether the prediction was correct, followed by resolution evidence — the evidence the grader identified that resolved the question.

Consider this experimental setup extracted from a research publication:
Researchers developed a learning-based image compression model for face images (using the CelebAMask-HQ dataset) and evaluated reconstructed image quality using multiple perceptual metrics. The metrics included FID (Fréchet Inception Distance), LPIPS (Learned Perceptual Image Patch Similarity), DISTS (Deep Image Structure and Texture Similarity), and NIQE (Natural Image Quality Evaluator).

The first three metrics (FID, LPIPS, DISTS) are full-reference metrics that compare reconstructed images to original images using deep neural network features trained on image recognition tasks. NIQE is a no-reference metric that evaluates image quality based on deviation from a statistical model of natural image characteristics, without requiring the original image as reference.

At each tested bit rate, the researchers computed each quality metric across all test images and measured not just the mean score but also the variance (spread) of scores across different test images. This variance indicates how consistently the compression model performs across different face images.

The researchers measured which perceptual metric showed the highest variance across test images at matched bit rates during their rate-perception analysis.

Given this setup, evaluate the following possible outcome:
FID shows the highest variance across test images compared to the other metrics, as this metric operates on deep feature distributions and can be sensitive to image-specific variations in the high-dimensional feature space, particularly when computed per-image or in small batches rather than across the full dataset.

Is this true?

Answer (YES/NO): NO